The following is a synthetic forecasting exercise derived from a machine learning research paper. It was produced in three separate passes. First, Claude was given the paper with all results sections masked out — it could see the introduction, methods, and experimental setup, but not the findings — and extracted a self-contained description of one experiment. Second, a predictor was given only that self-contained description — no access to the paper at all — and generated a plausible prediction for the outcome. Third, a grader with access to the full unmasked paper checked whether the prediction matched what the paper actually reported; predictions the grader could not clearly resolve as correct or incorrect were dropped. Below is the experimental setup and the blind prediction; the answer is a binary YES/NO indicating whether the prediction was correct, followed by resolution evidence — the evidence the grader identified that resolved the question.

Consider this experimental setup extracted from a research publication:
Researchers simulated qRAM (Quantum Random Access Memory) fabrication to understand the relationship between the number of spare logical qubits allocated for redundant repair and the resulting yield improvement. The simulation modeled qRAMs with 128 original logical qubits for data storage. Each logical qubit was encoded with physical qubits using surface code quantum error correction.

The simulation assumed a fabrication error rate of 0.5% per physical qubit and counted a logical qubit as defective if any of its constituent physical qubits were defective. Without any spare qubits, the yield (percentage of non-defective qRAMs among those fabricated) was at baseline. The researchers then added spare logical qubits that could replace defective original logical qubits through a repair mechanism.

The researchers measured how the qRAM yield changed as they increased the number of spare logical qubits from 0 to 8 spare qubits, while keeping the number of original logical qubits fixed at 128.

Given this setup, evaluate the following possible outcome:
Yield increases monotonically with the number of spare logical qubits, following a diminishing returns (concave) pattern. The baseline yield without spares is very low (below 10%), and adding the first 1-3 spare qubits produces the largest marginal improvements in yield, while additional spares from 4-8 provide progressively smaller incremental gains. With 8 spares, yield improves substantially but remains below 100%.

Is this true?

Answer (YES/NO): NO